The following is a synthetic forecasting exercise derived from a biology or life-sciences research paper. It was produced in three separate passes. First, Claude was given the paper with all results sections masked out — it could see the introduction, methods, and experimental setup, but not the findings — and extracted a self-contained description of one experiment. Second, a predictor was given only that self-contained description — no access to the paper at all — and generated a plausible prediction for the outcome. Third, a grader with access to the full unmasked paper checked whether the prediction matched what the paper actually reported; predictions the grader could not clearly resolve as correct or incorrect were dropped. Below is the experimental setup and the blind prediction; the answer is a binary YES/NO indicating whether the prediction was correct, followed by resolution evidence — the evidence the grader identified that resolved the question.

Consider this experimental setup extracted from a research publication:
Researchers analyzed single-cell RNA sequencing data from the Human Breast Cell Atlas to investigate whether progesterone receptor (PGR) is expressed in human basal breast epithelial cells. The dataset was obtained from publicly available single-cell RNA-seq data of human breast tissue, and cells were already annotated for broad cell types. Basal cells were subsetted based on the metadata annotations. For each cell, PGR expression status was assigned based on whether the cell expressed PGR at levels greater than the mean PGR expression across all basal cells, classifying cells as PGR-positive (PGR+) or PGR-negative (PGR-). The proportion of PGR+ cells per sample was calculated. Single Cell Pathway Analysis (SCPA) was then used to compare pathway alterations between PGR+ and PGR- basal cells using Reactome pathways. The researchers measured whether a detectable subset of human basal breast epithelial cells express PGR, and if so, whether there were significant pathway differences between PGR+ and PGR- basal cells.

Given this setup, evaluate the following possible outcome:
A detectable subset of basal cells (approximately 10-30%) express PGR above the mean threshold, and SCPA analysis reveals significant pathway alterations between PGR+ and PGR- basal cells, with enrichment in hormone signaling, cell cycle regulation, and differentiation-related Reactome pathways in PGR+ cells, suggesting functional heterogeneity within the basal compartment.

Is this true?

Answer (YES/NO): NO